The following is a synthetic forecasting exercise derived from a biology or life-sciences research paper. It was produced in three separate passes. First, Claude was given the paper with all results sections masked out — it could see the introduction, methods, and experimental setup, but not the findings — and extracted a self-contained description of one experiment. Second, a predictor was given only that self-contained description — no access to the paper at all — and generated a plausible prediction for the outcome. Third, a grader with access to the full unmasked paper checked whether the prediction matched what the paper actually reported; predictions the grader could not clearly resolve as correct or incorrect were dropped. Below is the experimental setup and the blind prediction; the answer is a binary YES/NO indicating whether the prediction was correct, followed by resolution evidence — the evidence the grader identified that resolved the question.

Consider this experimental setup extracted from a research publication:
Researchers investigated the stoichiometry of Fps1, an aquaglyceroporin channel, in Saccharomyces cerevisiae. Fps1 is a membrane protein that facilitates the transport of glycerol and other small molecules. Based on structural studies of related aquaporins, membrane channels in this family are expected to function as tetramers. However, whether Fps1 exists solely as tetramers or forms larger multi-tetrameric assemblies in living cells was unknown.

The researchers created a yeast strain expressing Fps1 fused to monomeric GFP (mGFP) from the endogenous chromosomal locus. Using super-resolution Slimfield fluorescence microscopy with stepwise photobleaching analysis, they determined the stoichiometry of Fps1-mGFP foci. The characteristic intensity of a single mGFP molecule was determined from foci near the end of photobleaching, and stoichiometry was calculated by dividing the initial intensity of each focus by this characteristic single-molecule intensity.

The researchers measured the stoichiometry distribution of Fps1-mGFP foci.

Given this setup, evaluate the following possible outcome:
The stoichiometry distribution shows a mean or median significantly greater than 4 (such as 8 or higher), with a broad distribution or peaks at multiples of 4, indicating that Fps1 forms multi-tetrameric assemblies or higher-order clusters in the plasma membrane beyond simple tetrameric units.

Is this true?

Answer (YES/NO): NO